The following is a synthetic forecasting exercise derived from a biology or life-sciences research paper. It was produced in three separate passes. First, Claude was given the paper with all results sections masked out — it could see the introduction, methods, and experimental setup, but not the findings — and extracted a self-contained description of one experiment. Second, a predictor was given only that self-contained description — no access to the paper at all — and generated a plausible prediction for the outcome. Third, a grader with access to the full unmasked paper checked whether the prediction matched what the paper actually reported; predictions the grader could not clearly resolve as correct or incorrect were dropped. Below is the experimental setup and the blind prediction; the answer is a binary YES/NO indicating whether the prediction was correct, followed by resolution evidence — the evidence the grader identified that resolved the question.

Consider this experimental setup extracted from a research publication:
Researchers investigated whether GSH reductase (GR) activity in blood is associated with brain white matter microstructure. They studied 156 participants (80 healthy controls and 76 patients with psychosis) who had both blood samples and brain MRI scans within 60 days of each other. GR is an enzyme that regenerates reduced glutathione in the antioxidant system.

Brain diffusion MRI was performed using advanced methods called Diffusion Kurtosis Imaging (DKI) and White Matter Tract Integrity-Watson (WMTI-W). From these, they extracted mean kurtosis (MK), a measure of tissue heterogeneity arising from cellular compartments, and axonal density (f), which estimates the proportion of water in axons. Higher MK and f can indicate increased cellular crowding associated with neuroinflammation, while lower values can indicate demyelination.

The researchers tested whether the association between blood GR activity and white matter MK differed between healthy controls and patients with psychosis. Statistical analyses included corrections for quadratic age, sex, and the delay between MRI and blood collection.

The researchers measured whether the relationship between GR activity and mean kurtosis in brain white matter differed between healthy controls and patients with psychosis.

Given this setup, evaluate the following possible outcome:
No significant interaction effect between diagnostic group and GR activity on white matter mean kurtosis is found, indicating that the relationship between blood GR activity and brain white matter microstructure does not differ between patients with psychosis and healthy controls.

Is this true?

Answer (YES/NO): NO